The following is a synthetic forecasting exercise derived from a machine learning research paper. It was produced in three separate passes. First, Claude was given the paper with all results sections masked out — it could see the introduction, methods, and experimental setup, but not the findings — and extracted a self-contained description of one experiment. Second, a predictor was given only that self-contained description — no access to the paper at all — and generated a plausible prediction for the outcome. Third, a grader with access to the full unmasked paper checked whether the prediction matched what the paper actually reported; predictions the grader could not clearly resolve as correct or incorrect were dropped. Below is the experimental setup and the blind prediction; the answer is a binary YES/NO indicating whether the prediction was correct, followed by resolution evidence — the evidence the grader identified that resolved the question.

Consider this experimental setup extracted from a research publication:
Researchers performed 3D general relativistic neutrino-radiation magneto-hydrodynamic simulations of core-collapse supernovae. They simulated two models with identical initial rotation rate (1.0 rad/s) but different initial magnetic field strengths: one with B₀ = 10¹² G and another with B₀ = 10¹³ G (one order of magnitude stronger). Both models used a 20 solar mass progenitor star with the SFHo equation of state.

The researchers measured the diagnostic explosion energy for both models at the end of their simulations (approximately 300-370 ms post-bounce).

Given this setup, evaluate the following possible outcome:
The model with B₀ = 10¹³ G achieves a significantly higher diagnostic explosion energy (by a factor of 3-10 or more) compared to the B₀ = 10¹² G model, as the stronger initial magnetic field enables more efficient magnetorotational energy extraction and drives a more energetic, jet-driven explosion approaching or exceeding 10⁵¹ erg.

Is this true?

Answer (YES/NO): NO